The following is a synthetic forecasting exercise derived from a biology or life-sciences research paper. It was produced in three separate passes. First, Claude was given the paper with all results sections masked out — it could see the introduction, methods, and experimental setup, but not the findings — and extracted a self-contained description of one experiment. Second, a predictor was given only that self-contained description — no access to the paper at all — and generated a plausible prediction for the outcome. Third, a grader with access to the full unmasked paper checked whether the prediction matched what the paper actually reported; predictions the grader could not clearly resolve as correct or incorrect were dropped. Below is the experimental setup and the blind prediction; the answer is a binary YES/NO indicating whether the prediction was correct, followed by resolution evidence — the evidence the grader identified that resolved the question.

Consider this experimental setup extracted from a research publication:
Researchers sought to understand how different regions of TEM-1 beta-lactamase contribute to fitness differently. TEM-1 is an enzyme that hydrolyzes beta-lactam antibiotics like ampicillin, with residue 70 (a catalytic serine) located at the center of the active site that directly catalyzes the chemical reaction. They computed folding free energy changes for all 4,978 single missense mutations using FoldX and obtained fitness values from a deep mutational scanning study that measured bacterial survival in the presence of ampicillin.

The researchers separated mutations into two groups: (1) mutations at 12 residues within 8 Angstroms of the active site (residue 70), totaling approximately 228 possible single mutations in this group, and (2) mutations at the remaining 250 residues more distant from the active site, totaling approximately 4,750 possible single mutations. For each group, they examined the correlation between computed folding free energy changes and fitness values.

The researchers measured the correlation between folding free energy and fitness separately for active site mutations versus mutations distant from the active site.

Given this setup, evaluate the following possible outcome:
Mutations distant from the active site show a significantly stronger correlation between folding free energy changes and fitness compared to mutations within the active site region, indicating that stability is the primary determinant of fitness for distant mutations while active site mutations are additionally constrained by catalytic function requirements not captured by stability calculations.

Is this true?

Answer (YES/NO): NO